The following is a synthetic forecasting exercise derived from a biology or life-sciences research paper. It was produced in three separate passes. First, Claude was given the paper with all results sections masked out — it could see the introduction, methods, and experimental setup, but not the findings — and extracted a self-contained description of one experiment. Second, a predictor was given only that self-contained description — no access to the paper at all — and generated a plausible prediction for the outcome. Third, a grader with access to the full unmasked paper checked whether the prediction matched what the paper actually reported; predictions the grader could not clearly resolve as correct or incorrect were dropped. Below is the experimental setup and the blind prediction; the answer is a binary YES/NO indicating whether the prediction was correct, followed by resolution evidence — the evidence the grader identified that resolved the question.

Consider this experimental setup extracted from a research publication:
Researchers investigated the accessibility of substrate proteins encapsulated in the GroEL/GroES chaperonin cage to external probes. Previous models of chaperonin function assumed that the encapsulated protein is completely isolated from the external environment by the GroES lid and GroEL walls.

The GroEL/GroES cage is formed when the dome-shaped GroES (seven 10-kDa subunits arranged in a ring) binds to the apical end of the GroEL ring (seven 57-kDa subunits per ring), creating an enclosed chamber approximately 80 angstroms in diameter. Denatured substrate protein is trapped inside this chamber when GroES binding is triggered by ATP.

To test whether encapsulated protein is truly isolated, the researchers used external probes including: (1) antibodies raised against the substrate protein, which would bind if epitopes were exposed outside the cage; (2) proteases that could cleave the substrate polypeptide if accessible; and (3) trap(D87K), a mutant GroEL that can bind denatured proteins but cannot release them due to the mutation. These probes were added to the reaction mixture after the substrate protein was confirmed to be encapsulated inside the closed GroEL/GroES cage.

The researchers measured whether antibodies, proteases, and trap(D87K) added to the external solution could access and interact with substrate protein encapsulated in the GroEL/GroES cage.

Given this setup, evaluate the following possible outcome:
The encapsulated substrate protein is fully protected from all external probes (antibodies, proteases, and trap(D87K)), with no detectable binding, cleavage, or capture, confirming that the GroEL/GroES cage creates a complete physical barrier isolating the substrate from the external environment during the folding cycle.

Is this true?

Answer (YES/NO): NO